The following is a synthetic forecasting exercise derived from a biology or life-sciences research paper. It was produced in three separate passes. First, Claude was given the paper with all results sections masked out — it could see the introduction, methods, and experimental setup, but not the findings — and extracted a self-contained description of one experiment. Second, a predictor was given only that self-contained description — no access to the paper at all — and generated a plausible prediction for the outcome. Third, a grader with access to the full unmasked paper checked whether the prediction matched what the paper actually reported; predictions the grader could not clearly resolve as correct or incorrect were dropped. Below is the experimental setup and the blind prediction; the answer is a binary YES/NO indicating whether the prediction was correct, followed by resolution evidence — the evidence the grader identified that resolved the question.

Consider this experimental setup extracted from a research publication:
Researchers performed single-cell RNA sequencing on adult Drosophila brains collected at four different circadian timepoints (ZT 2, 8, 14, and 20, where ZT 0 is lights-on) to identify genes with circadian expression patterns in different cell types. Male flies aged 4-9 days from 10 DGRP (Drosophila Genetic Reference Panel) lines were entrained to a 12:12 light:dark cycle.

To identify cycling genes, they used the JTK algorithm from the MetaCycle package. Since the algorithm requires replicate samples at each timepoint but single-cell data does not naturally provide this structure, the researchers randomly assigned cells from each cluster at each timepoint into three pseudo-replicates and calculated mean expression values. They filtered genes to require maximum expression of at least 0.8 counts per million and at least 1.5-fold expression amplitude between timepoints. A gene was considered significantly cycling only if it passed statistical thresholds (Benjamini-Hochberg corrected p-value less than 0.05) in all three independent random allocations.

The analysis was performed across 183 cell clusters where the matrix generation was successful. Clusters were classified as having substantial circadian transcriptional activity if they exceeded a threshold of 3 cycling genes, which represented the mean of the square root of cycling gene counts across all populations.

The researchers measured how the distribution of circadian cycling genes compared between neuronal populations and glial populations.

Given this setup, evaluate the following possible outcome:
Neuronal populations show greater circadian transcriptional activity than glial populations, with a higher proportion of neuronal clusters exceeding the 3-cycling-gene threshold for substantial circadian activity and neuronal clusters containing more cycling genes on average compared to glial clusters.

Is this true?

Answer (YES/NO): NO